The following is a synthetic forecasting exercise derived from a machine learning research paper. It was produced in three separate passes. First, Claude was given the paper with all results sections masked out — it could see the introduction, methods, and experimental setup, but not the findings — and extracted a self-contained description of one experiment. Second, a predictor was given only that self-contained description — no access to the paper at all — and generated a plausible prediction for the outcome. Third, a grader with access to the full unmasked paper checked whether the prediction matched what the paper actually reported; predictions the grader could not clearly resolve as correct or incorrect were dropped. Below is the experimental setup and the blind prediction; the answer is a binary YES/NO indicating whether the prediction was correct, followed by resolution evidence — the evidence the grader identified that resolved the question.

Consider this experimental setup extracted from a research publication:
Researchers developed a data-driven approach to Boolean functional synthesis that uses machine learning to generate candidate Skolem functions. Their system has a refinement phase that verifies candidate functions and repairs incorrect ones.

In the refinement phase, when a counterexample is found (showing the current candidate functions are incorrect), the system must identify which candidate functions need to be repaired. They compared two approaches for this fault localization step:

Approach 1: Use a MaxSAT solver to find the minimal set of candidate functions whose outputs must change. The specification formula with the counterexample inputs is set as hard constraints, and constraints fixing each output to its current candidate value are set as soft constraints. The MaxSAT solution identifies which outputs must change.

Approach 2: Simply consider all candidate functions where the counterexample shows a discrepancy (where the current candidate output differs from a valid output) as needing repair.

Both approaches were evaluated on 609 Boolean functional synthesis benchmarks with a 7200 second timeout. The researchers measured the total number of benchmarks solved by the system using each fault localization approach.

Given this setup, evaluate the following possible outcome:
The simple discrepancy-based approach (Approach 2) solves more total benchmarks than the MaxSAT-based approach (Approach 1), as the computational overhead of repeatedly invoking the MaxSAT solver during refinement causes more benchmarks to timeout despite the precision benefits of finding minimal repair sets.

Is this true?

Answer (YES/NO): NO